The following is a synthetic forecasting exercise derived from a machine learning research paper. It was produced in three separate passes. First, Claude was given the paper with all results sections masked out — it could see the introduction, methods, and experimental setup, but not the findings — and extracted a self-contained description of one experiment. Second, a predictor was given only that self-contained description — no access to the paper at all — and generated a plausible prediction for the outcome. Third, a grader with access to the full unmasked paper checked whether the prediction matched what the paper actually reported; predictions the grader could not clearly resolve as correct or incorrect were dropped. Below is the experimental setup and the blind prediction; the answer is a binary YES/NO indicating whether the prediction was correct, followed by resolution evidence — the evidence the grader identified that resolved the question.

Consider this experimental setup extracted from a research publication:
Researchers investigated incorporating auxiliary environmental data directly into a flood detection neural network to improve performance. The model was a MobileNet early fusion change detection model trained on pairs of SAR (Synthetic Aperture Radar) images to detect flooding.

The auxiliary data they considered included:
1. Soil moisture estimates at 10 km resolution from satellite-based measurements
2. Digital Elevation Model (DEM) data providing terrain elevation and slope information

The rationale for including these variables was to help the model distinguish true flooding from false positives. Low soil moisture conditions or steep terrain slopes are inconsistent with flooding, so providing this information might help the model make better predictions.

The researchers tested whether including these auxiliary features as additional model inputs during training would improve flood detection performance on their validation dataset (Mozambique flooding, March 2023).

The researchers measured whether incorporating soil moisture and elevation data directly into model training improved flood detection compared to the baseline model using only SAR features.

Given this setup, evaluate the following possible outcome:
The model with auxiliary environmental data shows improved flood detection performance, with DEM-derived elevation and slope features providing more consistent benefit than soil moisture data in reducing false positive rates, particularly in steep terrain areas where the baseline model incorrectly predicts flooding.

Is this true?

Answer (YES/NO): NO